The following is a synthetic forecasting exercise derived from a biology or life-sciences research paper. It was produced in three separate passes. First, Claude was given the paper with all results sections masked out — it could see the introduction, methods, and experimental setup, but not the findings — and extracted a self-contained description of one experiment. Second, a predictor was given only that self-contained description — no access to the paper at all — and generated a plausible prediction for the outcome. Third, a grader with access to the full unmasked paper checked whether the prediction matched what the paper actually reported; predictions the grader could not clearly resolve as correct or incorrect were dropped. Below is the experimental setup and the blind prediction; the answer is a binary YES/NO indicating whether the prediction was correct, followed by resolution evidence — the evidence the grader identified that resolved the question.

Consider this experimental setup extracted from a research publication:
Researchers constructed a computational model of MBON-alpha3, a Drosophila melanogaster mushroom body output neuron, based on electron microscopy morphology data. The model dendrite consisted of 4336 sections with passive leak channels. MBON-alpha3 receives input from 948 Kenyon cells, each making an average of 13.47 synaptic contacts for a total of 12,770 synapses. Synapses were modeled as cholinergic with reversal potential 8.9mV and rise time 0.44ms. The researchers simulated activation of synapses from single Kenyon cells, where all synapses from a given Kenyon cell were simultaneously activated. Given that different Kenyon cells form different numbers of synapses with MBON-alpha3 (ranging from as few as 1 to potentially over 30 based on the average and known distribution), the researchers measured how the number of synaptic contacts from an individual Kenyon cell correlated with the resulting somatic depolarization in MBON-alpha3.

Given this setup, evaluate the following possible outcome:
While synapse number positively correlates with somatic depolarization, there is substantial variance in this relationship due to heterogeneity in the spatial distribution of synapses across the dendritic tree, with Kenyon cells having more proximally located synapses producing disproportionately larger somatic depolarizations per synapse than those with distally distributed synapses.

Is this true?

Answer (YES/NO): NO